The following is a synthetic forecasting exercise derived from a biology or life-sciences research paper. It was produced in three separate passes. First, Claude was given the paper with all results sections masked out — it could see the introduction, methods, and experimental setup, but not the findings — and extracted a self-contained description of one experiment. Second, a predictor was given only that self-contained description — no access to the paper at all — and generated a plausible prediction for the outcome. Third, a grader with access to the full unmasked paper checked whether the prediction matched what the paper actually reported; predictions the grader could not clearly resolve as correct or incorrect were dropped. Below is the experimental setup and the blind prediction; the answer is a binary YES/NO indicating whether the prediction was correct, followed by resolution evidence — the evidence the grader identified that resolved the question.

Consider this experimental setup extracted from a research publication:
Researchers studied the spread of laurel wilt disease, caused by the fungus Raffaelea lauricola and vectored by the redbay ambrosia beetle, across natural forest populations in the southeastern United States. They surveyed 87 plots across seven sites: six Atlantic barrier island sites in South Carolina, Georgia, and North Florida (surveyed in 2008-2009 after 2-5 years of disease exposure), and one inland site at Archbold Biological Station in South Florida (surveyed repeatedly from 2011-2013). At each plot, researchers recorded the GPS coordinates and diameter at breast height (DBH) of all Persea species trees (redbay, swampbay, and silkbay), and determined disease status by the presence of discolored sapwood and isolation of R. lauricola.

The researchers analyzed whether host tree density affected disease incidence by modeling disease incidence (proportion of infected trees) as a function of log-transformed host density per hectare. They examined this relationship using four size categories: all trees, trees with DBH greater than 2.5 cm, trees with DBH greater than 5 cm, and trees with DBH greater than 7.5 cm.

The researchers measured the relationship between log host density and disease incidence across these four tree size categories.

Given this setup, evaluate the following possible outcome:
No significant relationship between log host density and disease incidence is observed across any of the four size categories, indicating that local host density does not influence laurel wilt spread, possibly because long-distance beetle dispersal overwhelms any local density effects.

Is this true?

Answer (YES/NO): NO